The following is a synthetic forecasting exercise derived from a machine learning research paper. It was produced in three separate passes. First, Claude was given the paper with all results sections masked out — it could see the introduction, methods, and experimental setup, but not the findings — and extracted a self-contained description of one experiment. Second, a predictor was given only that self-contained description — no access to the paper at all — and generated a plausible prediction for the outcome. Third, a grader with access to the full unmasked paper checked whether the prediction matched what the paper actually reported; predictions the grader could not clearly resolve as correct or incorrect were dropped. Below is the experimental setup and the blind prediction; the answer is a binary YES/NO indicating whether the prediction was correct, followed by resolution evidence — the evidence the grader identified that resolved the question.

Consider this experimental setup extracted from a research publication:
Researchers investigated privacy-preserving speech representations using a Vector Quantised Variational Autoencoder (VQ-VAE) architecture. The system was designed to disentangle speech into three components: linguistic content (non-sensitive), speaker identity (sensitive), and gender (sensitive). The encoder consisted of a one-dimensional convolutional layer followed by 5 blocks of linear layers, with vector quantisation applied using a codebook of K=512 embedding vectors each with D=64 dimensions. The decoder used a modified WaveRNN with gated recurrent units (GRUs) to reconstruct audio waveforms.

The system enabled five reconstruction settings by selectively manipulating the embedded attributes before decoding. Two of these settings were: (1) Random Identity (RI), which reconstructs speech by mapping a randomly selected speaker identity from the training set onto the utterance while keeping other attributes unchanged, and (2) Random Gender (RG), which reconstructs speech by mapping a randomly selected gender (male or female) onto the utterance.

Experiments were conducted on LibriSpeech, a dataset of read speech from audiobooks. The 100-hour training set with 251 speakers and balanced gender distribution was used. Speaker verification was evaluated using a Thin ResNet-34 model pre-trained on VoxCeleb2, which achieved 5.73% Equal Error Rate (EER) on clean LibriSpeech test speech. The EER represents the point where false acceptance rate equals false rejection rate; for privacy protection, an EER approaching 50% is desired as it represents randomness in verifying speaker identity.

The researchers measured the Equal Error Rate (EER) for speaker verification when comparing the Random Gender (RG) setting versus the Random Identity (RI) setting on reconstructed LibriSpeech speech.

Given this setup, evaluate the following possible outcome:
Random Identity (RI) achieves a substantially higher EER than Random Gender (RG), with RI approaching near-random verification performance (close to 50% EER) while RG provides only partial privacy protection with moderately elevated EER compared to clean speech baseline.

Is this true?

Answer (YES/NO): NO